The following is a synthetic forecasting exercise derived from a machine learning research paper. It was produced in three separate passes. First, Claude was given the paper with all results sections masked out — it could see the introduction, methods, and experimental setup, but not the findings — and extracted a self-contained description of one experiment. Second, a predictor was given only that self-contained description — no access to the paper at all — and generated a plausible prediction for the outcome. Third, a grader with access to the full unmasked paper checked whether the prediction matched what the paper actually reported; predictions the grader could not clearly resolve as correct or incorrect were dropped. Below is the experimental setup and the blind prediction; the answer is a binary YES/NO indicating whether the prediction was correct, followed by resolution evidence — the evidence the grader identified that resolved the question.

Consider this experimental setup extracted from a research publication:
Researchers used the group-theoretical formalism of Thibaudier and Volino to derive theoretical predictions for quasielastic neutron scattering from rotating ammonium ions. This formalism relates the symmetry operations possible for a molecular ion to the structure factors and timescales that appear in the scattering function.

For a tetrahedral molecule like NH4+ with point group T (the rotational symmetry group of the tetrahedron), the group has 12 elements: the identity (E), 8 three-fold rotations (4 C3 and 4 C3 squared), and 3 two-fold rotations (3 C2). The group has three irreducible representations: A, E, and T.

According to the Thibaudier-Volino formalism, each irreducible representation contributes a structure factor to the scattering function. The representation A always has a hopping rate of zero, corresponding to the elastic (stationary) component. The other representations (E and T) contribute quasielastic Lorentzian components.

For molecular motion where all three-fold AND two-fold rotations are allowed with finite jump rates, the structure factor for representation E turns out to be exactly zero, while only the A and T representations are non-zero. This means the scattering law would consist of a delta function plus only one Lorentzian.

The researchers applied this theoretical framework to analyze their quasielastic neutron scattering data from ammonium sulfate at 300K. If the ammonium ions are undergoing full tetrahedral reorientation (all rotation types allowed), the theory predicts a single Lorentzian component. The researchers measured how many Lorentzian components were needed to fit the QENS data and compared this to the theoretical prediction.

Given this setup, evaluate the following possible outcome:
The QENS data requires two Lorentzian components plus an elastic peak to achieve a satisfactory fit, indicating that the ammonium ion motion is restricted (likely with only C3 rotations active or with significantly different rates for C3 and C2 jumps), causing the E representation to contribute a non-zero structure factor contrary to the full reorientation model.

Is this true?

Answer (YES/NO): NO